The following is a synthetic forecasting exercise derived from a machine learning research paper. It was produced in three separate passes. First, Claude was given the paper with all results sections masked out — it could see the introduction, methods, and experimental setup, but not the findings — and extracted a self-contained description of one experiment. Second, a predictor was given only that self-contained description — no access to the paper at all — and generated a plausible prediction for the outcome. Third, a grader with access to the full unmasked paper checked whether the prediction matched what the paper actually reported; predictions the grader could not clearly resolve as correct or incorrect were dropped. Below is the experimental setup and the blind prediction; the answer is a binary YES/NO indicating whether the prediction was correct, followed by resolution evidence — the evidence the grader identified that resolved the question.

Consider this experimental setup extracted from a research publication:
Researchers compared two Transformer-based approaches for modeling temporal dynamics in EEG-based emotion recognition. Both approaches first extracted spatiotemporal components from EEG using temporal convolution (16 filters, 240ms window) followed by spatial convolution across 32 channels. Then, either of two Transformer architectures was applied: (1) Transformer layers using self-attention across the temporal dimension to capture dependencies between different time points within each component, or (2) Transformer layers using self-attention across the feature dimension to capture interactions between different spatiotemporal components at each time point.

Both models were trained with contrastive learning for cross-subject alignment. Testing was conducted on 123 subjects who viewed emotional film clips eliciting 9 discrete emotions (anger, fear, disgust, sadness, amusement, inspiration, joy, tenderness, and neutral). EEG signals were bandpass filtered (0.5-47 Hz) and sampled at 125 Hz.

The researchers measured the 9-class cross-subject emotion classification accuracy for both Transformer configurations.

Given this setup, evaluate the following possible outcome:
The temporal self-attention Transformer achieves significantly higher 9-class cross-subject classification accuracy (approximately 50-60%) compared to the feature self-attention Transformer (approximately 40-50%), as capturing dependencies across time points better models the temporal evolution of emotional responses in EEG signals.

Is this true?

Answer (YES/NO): NO